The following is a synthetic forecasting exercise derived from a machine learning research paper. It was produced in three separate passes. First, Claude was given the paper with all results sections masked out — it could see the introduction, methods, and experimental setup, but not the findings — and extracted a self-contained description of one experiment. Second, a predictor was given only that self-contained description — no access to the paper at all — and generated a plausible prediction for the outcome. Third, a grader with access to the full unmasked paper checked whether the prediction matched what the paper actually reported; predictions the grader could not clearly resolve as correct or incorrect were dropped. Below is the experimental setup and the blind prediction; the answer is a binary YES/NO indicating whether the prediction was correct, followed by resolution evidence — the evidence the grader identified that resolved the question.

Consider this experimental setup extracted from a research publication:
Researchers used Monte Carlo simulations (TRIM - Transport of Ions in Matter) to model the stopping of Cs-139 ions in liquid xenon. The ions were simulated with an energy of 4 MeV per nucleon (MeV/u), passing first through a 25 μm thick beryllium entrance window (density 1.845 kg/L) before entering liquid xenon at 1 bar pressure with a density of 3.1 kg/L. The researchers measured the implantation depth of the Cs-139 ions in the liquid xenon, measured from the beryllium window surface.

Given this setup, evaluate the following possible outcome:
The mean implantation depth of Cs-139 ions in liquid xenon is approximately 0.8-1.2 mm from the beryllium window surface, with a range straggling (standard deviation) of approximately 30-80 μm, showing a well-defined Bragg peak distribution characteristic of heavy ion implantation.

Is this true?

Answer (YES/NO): NO